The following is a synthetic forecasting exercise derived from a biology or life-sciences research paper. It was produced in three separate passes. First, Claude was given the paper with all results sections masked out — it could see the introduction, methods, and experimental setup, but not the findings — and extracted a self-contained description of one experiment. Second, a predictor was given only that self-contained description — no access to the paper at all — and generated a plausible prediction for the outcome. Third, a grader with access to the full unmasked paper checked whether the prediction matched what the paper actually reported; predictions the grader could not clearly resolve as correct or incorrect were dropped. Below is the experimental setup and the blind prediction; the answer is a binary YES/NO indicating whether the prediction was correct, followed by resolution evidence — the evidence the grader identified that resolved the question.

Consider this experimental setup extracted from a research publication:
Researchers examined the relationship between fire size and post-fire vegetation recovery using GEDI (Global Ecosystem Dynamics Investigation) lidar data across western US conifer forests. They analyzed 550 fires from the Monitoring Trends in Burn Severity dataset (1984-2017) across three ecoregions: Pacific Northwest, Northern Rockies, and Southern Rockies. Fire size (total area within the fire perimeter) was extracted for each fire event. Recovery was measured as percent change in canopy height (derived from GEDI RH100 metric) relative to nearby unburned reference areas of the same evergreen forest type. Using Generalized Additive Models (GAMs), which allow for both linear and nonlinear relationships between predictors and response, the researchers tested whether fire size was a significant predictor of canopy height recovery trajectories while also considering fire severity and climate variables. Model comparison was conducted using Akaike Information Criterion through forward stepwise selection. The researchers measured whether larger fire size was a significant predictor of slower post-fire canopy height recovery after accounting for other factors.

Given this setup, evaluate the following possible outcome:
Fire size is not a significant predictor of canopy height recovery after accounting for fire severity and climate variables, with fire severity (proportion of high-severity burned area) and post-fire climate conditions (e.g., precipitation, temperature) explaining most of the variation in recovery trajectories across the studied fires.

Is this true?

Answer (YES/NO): NO